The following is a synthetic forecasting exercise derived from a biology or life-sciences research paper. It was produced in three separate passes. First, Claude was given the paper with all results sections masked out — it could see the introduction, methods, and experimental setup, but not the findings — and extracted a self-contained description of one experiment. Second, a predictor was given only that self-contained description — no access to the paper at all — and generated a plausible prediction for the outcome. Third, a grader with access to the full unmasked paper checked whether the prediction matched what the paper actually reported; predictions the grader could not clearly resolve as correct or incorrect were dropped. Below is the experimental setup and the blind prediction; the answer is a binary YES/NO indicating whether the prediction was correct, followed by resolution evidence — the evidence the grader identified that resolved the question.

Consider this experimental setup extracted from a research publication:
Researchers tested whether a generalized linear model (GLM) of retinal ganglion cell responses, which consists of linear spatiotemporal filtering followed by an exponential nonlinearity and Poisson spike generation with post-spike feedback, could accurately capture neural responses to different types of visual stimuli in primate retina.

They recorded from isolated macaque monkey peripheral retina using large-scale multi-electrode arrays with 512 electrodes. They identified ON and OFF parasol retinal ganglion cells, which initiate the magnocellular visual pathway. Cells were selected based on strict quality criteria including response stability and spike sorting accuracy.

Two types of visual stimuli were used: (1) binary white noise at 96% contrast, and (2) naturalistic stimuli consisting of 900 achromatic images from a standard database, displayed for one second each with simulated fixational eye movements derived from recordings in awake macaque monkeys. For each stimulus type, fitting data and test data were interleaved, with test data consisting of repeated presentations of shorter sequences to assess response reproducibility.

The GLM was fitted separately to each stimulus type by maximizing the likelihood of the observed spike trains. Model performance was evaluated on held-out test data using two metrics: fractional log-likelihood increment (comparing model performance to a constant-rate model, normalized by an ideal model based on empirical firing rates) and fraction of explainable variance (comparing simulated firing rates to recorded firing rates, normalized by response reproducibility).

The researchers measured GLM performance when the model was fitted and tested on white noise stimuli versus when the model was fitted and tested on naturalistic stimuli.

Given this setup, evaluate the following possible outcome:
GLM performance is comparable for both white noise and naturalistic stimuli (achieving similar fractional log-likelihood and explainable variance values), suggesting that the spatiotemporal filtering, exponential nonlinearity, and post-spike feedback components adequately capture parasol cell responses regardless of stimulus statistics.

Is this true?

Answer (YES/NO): NO